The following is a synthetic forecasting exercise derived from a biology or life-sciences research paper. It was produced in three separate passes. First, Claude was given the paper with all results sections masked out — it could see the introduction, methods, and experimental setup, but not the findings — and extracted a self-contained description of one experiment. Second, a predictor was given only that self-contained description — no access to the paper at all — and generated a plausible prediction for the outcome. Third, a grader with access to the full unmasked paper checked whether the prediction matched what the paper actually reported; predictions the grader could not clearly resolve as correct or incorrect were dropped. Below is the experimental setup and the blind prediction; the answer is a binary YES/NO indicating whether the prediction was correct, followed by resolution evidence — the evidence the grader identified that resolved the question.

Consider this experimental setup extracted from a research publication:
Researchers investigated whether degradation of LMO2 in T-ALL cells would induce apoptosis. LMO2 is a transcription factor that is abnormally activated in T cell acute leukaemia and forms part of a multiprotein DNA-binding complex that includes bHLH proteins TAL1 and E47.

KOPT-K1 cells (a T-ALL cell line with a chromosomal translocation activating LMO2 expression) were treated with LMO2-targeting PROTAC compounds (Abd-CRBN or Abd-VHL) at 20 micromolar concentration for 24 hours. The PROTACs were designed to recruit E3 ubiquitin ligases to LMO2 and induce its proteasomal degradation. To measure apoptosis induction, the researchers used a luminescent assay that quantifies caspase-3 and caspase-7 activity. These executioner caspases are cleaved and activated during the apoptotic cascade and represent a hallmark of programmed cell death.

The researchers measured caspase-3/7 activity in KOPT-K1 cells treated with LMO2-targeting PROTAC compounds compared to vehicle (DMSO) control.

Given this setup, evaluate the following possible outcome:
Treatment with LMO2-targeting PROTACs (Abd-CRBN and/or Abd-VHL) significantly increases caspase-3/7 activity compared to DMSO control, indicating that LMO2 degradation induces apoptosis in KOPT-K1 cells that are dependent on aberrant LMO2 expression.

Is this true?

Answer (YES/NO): YES